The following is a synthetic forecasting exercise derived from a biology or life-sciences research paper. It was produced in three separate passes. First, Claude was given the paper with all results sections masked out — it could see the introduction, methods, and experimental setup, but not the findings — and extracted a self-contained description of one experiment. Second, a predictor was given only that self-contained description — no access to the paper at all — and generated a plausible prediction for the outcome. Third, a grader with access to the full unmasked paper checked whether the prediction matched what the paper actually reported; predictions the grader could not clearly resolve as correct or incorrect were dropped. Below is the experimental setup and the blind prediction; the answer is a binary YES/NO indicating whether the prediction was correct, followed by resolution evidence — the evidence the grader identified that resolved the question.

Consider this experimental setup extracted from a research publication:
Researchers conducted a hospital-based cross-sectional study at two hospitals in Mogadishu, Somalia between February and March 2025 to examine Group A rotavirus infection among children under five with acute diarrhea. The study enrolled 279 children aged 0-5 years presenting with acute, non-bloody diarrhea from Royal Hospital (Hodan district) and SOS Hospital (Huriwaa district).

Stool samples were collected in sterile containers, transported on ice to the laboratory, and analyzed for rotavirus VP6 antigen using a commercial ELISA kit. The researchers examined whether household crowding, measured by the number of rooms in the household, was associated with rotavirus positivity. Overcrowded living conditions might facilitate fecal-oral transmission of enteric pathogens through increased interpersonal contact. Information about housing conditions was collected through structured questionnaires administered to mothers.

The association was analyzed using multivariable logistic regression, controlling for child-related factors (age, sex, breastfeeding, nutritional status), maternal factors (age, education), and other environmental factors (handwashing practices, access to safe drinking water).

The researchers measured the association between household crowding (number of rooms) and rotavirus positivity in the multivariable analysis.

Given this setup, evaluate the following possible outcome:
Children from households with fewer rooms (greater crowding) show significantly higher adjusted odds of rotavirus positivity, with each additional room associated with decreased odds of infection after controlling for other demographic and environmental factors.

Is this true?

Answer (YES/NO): NO